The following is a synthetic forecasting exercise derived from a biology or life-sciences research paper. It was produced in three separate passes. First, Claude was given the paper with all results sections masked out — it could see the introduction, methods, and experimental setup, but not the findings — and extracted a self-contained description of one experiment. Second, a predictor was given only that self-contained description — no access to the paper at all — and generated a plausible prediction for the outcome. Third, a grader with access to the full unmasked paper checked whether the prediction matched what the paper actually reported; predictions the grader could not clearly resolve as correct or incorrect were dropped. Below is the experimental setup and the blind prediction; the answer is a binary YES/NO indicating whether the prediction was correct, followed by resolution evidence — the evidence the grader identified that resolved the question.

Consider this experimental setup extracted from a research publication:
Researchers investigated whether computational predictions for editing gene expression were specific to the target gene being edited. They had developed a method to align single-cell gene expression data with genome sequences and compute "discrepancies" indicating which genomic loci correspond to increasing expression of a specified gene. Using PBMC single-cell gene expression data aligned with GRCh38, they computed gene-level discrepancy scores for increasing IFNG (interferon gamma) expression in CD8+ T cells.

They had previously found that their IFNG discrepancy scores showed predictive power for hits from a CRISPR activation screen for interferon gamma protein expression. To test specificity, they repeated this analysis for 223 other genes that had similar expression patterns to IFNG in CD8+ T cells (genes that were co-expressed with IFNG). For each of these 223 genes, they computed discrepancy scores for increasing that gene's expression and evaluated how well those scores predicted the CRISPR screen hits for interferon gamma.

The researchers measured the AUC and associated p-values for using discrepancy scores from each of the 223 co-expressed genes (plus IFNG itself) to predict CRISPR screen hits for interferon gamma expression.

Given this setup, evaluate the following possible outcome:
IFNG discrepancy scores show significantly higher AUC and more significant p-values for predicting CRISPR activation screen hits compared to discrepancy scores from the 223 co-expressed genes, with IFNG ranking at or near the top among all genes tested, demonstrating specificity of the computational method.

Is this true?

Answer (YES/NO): YES